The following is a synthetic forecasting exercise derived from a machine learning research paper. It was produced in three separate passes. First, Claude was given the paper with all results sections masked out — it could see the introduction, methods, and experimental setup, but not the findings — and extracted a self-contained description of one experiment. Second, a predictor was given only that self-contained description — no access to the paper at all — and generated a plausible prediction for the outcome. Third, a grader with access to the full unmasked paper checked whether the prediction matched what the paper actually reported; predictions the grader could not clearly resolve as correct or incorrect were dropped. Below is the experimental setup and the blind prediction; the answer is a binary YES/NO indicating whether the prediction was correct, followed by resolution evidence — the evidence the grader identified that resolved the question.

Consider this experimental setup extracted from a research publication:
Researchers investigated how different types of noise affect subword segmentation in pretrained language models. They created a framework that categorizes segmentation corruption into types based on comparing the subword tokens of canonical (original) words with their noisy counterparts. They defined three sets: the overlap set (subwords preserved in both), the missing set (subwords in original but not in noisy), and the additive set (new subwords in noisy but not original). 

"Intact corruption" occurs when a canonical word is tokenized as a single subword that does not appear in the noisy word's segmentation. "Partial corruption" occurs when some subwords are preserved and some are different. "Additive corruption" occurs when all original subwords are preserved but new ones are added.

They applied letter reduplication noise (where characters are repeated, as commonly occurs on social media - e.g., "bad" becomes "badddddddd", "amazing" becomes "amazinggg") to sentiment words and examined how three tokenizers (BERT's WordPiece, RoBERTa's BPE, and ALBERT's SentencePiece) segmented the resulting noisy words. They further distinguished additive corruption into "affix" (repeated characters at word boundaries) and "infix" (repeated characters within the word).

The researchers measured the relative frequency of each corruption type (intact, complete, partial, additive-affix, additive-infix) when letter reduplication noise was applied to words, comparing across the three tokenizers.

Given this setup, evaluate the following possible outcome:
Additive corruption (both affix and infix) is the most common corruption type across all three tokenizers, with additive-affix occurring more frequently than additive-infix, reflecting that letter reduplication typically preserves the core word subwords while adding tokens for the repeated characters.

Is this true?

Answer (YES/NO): NO